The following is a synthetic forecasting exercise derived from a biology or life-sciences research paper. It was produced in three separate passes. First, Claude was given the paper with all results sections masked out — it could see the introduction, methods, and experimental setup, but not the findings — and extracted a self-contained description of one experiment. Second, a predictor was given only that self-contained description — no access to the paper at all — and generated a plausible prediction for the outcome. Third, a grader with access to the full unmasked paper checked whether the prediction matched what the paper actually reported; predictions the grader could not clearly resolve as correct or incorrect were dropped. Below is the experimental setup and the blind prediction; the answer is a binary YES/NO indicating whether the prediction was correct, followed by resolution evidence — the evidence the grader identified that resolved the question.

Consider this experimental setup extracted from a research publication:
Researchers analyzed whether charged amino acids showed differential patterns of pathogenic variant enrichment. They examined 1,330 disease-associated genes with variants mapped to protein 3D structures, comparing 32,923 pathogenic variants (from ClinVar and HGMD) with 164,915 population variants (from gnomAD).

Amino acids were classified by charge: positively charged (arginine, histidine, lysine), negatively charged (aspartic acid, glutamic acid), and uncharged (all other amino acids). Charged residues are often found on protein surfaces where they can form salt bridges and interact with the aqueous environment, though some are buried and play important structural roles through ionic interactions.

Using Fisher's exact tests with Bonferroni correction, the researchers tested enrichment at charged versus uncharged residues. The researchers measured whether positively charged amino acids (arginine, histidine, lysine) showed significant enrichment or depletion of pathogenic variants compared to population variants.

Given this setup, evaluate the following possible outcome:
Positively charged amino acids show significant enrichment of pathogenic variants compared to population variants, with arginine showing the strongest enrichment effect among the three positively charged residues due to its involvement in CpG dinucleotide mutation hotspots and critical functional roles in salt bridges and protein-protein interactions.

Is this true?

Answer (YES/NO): NO